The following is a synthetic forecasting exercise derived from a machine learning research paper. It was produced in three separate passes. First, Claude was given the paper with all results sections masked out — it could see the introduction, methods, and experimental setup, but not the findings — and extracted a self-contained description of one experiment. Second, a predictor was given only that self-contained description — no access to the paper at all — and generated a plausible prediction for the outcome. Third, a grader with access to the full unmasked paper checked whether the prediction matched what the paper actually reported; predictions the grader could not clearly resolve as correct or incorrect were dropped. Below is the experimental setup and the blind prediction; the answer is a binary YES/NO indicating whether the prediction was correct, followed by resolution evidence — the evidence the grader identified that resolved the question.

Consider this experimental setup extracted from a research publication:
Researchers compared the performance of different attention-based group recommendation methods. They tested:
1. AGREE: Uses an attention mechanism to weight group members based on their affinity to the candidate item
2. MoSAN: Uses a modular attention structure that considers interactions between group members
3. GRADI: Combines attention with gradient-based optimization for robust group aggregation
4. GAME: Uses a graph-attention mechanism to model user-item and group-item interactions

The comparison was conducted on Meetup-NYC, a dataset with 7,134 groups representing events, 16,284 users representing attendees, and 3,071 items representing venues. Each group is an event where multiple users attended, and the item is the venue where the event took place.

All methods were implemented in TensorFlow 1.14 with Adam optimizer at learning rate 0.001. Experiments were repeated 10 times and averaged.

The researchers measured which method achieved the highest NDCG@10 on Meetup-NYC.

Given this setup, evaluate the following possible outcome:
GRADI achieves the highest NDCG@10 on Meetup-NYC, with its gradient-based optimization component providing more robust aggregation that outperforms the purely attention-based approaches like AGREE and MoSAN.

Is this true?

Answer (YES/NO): NO